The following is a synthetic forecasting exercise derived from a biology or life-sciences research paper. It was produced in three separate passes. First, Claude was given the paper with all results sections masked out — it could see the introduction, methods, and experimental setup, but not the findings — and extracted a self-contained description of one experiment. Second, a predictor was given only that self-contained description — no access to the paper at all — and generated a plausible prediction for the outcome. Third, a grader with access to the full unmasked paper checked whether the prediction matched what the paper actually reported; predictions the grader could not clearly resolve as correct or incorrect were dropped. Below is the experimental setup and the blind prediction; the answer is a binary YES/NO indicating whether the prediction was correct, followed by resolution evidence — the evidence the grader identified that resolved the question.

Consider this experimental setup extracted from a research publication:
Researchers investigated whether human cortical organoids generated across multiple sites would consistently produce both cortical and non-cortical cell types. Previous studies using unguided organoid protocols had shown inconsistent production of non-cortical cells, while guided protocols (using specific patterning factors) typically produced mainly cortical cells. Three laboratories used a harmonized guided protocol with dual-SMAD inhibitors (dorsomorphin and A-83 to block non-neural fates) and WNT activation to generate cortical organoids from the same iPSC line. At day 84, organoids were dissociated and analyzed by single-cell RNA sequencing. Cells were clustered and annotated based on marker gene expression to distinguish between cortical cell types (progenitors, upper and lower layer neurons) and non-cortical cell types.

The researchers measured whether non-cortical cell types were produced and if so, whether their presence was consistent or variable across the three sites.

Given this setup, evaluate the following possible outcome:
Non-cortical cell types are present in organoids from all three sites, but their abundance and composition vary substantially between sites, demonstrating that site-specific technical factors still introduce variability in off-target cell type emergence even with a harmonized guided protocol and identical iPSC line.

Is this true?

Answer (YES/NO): NO